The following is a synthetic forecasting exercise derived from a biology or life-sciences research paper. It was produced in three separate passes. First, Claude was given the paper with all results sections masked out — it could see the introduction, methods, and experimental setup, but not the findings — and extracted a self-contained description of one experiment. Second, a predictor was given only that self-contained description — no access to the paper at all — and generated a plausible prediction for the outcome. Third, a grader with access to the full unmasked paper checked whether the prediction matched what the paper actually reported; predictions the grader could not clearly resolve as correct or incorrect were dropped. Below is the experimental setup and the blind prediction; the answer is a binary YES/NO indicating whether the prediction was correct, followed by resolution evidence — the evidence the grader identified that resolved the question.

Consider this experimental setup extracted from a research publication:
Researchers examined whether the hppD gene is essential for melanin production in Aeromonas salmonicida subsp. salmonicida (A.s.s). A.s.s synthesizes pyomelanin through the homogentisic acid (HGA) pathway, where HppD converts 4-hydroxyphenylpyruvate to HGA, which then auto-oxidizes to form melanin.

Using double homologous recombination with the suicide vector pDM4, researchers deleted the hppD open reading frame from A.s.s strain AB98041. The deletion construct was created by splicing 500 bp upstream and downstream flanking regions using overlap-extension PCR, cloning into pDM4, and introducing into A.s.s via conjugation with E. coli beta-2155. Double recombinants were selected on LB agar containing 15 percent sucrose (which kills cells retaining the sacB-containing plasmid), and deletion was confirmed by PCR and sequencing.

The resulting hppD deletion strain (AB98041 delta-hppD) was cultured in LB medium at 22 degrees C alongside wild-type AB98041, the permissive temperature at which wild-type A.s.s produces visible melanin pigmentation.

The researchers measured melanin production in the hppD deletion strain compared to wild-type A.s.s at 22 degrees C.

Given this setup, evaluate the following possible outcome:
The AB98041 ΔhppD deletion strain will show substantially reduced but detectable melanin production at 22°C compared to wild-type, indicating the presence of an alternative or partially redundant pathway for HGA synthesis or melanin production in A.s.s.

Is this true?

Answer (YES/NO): NO